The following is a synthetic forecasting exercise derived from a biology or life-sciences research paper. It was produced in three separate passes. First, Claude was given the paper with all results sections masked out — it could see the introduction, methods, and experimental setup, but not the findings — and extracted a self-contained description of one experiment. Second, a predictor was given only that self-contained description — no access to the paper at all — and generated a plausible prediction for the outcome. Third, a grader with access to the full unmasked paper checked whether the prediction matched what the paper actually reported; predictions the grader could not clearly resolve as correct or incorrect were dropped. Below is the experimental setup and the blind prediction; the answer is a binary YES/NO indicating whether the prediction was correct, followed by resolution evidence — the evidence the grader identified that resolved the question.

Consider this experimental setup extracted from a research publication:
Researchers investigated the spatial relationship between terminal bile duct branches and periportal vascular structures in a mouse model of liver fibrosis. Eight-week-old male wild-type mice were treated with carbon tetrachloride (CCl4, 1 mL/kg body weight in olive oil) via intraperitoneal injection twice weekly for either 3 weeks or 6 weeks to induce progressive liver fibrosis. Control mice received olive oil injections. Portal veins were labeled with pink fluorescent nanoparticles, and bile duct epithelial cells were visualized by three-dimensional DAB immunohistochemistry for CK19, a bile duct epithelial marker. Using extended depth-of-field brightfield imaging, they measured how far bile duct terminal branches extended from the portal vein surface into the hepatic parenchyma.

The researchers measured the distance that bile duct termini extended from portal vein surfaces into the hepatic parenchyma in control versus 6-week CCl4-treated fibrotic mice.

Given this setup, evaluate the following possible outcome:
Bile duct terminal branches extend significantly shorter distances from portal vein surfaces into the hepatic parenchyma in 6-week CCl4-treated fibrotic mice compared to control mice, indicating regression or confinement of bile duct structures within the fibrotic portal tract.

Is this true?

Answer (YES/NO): NO